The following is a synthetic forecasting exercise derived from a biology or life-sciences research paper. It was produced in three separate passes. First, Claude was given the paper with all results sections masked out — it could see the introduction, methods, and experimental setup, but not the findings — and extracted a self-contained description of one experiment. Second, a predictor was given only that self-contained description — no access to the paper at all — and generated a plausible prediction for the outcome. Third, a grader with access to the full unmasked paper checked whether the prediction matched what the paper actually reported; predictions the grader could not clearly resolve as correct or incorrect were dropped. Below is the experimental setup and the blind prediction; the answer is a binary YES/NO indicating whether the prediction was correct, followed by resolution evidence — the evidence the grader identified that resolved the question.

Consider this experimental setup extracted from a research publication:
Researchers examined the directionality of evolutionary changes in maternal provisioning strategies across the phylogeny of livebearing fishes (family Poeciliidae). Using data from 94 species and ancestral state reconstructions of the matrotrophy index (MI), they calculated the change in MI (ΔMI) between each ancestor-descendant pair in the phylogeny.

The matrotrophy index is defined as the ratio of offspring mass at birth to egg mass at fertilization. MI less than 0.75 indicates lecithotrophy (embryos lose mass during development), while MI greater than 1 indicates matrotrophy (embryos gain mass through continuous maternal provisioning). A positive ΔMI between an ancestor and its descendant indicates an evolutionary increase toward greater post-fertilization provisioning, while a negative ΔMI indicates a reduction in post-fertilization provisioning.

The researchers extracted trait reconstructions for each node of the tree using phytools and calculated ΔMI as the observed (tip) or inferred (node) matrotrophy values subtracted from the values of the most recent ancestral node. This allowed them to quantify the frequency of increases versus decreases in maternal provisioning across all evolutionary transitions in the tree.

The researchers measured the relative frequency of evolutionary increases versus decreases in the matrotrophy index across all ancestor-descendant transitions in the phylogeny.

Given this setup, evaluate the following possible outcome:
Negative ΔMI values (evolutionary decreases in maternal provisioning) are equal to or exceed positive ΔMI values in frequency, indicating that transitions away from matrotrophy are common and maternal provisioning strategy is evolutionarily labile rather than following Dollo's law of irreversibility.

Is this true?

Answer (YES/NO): YES